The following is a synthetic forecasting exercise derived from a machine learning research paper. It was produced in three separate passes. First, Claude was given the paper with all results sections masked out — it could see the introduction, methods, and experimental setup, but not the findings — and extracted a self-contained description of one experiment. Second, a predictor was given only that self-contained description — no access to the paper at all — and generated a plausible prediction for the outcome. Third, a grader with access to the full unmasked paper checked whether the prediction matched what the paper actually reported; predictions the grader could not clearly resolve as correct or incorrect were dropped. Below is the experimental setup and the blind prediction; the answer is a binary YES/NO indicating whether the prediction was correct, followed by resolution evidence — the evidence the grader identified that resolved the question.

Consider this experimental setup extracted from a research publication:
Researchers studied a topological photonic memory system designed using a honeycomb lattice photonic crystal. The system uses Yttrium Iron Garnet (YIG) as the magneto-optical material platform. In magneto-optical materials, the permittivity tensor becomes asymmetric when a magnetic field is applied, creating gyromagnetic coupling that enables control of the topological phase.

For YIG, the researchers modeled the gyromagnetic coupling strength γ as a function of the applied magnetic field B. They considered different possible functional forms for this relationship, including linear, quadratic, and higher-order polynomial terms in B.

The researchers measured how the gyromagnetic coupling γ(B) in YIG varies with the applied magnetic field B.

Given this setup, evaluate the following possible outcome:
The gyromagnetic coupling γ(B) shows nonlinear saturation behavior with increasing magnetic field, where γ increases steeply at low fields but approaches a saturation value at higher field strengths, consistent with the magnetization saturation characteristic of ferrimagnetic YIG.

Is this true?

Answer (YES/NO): NO